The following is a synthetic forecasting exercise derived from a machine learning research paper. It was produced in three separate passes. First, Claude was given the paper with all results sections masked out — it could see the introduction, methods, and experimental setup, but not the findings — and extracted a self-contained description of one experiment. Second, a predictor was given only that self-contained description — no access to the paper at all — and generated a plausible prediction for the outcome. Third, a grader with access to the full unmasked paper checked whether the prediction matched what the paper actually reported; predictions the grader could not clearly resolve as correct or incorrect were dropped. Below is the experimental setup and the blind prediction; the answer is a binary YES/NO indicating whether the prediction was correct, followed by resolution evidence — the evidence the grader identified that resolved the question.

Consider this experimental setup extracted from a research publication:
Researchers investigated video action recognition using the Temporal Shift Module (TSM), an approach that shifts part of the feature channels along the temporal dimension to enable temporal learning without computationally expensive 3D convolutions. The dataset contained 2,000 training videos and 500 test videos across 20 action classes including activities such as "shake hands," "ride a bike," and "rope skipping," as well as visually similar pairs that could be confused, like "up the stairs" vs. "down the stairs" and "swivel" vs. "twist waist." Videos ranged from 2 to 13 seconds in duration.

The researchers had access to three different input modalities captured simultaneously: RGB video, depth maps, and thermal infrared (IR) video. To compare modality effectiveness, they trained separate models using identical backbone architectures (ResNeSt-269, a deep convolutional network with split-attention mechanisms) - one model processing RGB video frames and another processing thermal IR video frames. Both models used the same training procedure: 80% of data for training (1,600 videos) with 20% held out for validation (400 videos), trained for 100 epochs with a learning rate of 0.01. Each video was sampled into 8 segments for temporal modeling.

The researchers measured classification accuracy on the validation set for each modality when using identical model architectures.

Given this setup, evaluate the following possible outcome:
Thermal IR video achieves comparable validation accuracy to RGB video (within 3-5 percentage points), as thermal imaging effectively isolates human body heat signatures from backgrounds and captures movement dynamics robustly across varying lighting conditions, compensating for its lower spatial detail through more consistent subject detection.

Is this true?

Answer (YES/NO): NO